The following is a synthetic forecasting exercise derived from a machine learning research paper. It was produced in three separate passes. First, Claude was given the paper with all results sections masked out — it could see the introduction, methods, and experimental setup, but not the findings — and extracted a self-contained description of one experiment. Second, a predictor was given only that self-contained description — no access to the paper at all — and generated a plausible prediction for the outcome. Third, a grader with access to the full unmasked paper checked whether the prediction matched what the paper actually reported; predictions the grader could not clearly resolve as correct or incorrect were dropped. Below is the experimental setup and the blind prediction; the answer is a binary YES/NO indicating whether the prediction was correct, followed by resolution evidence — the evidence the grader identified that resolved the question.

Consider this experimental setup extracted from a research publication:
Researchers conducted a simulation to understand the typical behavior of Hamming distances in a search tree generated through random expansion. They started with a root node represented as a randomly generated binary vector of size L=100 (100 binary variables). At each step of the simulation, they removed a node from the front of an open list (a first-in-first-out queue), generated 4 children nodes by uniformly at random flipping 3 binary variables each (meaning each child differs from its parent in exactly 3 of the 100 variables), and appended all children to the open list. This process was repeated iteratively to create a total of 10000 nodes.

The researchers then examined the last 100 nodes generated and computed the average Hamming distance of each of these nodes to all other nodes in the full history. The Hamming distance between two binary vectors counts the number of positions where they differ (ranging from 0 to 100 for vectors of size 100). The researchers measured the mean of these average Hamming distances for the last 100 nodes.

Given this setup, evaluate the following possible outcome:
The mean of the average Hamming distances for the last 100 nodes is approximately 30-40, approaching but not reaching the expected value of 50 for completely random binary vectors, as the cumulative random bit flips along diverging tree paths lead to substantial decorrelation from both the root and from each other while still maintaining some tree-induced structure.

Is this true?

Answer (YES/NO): YES